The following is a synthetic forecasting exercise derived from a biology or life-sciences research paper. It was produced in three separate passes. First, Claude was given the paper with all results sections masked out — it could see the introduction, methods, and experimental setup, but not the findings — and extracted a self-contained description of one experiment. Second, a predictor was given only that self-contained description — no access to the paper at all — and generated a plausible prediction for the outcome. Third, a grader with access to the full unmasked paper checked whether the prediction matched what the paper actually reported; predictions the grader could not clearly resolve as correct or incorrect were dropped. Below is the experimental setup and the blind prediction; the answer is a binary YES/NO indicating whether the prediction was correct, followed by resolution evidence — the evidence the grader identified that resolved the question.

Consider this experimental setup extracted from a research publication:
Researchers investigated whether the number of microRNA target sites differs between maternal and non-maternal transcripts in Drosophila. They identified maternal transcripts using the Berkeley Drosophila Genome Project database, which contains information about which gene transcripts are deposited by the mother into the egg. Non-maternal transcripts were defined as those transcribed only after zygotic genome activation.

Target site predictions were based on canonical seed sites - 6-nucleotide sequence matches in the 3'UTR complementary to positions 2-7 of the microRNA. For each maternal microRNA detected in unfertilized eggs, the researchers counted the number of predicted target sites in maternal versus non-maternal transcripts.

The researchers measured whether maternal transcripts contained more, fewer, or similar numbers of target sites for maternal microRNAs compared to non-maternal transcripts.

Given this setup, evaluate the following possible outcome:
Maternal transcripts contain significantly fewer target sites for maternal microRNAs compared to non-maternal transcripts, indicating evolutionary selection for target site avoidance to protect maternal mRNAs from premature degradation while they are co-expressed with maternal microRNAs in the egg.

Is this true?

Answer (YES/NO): NO